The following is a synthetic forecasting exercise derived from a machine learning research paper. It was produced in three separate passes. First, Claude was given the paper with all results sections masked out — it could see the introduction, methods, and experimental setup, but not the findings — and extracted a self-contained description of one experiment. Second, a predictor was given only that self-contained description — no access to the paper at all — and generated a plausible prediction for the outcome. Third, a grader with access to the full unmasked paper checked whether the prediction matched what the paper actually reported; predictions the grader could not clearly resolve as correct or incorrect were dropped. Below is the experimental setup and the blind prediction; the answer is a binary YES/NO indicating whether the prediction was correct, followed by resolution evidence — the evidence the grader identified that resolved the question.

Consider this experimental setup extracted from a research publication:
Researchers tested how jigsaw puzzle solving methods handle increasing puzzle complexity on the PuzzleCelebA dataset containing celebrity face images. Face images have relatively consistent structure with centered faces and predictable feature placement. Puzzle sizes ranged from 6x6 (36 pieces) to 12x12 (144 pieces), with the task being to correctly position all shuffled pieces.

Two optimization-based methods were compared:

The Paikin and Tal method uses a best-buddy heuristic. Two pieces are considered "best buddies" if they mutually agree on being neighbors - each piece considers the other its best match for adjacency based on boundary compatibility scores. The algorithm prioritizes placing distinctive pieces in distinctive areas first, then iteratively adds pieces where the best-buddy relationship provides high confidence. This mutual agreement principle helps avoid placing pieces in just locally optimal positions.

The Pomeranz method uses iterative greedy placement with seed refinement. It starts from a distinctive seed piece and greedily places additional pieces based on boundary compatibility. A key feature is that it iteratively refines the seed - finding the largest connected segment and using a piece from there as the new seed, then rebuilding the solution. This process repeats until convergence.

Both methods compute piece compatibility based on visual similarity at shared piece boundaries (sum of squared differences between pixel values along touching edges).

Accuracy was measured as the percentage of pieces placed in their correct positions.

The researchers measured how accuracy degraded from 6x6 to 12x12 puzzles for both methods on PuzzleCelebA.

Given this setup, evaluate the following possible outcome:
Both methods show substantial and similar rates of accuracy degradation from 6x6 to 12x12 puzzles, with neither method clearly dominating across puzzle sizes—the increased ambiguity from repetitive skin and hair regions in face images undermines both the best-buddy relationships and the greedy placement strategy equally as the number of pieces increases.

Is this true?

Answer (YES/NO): NO